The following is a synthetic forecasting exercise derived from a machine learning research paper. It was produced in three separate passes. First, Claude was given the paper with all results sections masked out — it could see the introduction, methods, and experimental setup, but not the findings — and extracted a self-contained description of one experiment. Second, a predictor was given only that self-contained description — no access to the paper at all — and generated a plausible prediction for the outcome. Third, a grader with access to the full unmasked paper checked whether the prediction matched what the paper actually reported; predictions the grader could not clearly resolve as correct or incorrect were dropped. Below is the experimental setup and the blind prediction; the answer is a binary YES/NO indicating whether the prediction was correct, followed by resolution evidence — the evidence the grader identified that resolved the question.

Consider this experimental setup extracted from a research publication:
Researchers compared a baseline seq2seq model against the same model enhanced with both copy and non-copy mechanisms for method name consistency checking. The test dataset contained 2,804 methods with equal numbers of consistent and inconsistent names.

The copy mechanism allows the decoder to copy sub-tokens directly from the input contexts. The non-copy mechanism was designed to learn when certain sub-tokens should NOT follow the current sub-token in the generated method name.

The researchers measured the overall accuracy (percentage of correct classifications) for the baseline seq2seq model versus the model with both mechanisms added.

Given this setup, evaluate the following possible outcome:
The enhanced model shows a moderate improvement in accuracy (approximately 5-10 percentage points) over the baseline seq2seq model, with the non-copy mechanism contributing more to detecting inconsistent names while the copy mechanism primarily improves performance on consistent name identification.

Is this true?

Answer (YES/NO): NO